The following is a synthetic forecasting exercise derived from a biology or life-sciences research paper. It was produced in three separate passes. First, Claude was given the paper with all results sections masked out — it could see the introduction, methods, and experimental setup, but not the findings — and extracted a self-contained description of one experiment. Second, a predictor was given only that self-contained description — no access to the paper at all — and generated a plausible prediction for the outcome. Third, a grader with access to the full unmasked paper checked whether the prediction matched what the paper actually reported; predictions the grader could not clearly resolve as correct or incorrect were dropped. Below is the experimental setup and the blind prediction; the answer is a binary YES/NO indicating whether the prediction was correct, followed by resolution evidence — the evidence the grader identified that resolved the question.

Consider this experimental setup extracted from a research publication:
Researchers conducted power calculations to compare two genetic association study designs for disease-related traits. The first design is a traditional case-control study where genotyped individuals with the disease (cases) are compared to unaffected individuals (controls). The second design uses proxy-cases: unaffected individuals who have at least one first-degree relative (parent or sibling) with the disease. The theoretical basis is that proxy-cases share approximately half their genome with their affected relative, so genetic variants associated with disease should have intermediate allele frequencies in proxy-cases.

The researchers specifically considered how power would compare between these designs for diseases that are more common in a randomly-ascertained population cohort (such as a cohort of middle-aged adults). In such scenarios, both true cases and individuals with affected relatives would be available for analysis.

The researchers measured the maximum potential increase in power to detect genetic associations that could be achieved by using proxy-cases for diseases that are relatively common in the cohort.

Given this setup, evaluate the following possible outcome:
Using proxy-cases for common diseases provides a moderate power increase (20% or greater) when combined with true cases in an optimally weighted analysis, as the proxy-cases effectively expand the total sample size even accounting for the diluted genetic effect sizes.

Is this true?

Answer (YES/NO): YES